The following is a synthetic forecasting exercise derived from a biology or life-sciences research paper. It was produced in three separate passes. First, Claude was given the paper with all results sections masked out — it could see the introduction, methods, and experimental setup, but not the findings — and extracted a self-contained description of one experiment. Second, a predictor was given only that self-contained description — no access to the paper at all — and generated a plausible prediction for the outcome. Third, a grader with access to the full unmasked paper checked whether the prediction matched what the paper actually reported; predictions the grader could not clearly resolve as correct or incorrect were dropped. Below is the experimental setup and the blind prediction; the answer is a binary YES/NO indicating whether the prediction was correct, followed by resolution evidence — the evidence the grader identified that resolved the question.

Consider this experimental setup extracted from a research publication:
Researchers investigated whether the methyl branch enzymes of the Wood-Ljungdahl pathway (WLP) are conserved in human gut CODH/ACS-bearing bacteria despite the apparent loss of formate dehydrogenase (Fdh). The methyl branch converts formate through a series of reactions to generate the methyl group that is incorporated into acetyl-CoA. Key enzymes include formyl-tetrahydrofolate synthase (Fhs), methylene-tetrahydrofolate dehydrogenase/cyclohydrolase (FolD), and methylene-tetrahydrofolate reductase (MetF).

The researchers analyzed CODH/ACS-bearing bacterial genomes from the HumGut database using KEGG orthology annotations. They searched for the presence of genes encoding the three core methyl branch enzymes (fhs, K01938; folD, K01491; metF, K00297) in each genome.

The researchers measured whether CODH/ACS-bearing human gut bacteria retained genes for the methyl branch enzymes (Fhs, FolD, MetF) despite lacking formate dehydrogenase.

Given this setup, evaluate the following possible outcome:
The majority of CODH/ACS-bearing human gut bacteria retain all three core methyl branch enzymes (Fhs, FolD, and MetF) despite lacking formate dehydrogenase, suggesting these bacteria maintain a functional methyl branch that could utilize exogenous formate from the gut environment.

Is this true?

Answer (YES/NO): YES